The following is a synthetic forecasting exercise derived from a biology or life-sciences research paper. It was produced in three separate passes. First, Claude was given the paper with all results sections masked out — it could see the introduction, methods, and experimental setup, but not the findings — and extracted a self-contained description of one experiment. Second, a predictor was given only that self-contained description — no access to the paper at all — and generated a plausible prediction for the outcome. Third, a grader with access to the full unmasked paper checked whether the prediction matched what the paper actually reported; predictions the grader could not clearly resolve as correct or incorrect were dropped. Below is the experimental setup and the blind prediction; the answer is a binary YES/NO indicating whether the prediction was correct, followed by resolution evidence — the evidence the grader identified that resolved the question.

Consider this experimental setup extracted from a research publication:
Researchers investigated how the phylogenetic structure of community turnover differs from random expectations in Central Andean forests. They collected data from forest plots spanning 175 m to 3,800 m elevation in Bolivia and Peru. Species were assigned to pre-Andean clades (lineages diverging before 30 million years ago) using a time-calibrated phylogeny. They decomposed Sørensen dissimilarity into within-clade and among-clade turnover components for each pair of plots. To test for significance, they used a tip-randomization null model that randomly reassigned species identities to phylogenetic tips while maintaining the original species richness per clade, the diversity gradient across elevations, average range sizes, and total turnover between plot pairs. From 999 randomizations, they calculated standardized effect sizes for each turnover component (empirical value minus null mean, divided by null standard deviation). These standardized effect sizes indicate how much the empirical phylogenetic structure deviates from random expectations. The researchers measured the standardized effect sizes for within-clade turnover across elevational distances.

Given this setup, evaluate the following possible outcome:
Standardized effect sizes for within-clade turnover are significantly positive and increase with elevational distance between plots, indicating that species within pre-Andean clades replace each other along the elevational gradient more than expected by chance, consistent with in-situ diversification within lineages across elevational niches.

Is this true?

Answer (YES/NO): NO